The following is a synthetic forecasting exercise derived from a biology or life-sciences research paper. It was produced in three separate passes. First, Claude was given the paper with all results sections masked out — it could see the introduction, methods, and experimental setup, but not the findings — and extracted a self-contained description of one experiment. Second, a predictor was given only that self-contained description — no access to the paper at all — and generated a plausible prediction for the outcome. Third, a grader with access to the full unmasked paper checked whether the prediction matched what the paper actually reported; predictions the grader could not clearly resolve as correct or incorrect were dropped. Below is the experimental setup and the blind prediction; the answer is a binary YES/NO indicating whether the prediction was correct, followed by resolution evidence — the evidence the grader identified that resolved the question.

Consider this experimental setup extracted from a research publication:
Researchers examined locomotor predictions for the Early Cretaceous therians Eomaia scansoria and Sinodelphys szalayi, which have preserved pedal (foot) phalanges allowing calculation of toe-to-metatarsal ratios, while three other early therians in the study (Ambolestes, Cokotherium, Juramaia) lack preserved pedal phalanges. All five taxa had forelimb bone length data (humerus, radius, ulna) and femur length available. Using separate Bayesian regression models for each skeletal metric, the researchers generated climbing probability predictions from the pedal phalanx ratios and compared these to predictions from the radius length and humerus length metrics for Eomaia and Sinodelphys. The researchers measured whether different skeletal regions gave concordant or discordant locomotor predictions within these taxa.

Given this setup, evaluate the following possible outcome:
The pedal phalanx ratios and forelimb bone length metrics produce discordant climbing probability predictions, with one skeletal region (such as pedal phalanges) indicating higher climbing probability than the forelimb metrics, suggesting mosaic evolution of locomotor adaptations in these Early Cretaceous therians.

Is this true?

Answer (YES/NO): YES